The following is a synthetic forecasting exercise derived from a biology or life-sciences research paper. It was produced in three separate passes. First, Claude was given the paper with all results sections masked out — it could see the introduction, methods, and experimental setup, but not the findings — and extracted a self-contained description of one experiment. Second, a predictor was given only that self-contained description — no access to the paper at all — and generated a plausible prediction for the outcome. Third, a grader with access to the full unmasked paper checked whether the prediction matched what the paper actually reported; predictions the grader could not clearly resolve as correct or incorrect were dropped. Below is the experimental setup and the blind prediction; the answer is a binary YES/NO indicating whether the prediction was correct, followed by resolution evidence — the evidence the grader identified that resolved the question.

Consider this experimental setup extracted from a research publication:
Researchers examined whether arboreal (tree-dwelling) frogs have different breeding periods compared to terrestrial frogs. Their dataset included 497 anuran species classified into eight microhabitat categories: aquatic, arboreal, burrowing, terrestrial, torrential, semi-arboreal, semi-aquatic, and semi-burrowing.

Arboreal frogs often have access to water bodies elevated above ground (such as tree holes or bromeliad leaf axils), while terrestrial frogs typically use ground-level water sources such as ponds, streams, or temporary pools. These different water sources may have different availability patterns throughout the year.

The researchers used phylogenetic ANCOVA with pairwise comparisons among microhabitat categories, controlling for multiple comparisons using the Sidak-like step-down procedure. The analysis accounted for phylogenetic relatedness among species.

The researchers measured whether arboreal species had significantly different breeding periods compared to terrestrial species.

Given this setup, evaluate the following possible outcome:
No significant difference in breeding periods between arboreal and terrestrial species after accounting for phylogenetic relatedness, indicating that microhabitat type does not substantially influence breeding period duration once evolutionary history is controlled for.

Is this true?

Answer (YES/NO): YES